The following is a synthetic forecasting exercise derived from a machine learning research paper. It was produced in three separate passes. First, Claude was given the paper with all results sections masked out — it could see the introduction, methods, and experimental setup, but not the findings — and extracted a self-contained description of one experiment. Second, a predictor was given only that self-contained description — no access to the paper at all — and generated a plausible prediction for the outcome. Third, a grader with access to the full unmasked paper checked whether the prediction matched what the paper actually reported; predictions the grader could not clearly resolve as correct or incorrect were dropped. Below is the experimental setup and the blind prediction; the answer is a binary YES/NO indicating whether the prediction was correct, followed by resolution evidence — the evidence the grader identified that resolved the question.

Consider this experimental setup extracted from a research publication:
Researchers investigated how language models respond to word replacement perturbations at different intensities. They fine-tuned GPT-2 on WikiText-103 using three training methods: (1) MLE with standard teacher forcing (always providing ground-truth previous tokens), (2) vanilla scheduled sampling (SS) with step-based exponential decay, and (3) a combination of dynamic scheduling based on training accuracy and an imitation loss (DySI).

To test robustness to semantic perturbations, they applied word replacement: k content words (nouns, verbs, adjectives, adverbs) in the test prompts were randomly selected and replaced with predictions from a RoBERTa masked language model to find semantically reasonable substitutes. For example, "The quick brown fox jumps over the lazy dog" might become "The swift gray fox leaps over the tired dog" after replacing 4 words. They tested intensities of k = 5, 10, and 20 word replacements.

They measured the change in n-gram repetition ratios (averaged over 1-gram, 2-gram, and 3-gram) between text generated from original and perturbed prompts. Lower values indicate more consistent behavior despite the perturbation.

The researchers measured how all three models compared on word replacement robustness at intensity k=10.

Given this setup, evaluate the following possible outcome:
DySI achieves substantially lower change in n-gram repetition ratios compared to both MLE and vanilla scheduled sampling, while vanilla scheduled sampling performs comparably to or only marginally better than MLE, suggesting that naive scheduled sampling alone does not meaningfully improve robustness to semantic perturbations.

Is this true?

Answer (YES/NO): NO